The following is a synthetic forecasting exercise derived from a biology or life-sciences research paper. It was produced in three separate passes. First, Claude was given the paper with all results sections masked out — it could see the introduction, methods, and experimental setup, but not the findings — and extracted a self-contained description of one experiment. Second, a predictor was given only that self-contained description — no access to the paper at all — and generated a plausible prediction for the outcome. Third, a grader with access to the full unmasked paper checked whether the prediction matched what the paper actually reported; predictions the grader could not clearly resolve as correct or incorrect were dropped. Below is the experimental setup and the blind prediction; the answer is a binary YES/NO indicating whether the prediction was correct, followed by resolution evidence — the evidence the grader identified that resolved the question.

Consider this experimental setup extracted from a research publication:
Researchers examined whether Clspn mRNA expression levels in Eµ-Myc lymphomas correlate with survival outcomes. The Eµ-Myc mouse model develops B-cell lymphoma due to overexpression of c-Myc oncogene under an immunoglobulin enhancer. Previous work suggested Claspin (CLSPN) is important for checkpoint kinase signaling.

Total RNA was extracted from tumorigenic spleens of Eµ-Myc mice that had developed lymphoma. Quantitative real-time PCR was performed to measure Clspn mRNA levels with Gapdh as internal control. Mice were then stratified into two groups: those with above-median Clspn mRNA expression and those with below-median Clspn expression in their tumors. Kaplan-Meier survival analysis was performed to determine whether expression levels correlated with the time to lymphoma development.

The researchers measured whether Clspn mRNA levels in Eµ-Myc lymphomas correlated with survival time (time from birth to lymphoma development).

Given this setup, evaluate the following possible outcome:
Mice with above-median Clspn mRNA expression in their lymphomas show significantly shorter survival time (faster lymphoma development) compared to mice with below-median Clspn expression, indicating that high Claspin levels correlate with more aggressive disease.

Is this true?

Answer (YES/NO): NO